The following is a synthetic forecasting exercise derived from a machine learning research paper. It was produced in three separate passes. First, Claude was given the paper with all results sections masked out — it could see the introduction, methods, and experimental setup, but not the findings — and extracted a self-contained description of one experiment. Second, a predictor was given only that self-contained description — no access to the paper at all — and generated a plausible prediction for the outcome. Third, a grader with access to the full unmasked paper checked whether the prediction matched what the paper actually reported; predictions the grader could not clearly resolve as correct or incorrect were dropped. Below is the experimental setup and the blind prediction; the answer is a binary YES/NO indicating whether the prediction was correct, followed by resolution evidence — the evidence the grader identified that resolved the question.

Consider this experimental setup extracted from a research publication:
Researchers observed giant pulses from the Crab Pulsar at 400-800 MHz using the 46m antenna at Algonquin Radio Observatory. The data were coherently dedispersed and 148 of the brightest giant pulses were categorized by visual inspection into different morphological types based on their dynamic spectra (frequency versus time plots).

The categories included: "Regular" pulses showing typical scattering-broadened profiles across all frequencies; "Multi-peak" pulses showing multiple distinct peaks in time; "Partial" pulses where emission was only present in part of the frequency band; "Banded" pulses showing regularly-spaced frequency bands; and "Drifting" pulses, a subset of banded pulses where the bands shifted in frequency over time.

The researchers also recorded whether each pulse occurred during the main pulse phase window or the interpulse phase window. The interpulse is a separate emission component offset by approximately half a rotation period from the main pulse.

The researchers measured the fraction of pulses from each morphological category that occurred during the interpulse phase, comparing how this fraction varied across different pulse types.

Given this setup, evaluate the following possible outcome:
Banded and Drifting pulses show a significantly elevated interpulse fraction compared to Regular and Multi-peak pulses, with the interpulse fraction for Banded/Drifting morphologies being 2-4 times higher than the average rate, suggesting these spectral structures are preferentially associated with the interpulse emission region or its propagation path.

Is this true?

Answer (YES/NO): NO